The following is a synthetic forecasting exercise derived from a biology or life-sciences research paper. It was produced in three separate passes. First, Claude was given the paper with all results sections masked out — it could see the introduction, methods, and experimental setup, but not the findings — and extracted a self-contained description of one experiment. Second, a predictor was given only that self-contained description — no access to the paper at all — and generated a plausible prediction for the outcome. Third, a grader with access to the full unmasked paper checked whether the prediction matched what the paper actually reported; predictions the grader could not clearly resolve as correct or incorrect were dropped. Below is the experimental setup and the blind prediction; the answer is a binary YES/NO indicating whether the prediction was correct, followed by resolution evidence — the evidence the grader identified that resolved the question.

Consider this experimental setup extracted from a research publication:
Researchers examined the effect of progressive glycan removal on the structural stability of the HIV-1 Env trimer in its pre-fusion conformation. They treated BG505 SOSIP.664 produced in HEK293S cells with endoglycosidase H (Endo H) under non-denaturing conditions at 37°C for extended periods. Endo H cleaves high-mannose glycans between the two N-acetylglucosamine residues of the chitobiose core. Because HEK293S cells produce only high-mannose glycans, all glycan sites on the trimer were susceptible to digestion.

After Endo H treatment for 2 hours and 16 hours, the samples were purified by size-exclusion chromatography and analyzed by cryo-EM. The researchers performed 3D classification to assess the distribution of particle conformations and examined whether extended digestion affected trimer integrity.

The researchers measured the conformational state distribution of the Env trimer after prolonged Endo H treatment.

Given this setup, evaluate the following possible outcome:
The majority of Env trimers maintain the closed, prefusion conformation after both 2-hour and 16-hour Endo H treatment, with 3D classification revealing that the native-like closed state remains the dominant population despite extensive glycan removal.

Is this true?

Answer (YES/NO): NO